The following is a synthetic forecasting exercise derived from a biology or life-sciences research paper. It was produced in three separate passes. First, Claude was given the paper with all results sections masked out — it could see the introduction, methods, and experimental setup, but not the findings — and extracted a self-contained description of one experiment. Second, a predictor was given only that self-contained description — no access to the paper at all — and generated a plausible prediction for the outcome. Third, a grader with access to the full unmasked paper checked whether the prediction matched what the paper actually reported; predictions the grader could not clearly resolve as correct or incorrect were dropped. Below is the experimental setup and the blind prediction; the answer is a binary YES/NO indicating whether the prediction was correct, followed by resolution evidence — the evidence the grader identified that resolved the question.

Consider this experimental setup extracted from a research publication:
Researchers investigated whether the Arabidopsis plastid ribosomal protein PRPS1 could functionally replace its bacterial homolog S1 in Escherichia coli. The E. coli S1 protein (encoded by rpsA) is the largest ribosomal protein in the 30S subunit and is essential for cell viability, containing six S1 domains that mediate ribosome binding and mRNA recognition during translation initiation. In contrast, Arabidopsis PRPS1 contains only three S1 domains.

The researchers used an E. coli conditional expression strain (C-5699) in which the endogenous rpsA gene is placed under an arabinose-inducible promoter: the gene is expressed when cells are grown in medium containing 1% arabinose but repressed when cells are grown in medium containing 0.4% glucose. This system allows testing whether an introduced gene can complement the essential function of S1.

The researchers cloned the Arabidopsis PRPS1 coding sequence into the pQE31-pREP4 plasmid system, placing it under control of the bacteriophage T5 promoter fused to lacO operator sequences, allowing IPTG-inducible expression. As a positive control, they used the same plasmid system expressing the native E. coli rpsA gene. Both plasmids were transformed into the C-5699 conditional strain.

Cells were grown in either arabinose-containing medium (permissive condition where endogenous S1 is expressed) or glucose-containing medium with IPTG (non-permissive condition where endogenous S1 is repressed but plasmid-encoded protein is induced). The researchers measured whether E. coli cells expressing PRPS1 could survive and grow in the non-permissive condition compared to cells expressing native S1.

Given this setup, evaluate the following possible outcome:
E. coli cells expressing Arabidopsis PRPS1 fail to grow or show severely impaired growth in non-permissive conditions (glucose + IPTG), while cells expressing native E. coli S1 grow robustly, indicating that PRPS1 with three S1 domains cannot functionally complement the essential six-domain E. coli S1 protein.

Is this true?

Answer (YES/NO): YES